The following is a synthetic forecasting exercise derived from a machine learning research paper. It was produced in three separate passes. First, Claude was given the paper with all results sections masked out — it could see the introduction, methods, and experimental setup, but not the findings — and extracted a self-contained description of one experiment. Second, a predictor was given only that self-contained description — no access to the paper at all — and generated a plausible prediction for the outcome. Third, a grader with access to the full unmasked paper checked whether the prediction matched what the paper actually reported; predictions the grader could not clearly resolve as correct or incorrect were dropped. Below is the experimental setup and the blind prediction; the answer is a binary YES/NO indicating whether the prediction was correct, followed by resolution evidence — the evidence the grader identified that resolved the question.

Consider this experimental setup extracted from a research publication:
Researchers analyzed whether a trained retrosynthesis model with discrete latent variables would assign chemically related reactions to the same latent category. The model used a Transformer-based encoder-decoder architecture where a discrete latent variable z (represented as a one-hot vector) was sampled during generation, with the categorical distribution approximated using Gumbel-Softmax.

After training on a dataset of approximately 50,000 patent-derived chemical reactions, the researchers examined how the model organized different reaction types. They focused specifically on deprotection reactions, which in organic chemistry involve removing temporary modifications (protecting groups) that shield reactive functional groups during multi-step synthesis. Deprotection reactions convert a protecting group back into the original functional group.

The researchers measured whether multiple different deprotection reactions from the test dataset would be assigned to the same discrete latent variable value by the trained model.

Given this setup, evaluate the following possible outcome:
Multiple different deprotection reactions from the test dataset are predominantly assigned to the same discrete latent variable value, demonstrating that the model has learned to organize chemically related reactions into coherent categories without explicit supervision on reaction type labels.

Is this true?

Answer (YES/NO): YES